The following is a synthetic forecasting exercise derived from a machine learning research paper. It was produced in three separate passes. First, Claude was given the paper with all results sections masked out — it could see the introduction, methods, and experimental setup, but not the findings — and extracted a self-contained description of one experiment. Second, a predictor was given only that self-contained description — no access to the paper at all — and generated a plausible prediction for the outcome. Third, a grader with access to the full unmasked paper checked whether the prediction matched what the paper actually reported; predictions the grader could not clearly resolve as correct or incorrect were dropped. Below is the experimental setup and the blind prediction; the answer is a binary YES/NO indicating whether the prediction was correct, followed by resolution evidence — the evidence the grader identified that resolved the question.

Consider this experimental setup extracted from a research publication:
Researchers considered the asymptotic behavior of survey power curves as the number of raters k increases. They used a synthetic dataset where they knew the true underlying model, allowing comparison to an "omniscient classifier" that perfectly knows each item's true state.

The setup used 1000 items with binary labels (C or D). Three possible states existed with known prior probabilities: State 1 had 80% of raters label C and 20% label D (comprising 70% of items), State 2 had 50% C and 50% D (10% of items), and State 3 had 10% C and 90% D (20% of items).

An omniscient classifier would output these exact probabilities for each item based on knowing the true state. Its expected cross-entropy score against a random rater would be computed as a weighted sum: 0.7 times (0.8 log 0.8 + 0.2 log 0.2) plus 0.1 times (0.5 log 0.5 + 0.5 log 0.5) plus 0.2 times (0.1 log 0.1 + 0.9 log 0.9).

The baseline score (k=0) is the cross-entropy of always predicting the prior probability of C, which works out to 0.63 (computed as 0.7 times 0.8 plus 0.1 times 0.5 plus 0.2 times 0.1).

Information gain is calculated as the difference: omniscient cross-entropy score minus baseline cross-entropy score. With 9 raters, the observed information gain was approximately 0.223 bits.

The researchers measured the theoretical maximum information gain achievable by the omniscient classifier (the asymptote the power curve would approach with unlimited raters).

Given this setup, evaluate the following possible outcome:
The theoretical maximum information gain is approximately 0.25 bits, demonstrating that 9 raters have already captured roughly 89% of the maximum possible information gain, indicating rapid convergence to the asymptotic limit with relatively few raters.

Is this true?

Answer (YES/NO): YES